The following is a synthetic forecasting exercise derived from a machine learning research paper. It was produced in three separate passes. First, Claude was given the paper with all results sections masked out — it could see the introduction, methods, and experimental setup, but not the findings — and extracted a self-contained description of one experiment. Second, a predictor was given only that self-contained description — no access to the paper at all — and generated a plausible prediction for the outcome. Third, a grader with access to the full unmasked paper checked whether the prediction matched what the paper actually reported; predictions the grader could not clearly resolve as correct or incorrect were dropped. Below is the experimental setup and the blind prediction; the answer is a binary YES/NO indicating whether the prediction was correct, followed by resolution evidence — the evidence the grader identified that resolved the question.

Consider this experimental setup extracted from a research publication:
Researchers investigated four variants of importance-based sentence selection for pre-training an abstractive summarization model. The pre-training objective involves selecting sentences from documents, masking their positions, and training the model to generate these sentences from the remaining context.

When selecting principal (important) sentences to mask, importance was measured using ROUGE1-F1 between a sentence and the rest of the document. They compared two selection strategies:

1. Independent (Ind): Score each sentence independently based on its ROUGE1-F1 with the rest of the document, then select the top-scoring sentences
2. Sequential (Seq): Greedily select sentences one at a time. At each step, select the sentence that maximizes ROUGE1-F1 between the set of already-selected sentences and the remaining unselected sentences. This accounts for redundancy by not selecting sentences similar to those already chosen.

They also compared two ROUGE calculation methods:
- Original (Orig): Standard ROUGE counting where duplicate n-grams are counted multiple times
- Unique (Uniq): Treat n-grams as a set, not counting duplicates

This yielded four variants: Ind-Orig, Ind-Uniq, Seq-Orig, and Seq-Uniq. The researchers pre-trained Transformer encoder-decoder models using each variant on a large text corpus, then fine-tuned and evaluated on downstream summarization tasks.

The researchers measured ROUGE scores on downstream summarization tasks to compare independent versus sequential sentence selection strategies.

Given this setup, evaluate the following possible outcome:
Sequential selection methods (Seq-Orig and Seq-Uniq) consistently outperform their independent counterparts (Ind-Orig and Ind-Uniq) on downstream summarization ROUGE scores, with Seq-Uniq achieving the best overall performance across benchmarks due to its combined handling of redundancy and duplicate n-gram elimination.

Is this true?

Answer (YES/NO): NO